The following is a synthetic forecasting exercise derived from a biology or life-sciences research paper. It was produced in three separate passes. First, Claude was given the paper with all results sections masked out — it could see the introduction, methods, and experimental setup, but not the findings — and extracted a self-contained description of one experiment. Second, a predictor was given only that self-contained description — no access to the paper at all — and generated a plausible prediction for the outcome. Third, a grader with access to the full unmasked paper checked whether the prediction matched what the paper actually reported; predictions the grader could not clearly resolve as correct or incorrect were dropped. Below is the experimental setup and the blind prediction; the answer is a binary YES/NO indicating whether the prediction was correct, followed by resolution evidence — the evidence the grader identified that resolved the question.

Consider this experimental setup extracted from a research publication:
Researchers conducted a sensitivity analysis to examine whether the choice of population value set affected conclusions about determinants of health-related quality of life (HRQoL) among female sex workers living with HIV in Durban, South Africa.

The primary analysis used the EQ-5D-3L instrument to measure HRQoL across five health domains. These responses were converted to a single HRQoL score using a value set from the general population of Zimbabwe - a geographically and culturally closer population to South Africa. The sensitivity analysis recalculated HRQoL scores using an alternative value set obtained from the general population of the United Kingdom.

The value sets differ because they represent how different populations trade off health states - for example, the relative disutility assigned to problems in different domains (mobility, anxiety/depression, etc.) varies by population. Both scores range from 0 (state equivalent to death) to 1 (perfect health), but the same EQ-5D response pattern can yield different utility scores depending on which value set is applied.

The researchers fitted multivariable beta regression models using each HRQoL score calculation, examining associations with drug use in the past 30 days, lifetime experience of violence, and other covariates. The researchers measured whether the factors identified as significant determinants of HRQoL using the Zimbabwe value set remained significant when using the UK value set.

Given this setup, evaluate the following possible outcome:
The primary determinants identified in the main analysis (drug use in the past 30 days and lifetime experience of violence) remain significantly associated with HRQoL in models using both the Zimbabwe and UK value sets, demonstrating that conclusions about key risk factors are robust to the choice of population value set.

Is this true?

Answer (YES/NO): YES